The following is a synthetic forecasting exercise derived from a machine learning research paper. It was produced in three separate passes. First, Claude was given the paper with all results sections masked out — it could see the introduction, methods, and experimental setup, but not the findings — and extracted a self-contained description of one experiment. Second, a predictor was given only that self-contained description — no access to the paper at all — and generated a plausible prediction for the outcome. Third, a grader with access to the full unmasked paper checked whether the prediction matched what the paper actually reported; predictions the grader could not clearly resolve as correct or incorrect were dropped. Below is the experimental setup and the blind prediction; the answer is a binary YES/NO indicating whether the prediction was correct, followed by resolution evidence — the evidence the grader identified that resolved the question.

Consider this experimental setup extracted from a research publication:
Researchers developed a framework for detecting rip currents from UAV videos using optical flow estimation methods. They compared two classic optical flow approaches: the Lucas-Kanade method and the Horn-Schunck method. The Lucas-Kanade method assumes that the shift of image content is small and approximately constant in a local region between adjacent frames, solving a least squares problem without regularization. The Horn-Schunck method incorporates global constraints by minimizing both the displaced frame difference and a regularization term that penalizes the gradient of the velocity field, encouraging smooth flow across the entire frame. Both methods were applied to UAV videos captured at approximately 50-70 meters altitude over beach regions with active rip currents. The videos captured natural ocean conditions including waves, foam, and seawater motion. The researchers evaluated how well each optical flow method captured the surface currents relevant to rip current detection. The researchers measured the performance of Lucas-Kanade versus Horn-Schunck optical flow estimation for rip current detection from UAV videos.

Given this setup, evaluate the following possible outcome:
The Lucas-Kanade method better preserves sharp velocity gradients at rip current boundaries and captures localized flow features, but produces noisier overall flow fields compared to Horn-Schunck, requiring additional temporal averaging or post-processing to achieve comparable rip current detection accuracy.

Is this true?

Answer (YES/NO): NO